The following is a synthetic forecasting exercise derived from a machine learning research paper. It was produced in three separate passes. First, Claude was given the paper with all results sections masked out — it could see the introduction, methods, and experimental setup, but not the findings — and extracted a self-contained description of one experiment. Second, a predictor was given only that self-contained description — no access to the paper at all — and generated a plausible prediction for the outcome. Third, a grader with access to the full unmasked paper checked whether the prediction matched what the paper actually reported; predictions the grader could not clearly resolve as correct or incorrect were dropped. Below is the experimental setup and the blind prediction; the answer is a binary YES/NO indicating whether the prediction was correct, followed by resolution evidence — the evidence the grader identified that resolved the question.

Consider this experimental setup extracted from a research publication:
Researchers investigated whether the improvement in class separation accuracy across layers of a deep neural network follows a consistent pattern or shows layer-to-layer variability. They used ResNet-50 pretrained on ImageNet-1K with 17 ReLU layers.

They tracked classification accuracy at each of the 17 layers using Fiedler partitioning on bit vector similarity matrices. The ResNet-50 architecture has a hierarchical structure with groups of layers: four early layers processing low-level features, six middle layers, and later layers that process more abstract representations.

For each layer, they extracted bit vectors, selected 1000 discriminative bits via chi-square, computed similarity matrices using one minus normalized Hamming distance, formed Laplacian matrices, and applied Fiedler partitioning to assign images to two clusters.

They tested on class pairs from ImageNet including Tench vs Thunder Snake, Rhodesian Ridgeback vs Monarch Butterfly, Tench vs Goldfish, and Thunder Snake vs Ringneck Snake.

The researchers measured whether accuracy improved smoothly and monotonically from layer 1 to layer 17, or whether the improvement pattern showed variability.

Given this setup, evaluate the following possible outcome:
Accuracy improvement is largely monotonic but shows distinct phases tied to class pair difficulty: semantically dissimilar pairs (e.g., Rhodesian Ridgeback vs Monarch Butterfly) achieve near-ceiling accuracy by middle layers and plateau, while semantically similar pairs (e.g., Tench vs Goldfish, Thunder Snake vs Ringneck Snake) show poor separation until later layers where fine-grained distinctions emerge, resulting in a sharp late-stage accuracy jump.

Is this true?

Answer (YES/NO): NO